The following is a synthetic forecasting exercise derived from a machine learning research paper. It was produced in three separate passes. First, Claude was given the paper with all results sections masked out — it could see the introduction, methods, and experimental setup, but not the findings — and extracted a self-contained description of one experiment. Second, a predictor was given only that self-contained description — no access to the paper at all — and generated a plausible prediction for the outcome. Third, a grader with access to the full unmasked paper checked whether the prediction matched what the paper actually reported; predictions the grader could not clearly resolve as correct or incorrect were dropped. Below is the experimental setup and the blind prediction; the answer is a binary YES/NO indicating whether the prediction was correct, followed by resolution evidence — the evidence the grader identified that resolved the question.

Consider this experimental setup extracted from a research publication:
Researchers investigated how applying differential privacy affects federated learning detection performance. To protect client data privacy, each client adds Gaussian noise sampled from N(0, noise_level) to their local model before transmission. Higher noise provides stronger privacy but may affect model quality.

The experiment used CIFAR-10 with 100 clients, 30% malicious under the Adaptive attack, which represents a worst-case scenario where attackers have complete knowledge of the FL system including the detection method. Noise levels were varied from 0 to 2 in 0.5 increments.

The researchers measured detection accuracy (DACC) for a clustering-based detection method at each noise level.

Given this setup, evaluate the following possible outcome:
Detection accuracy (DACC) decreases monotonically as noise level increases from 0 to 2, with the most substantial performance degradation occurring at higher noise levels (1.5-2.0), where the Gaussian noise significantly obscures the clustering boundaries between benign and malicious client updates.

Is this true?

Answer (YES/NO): NO